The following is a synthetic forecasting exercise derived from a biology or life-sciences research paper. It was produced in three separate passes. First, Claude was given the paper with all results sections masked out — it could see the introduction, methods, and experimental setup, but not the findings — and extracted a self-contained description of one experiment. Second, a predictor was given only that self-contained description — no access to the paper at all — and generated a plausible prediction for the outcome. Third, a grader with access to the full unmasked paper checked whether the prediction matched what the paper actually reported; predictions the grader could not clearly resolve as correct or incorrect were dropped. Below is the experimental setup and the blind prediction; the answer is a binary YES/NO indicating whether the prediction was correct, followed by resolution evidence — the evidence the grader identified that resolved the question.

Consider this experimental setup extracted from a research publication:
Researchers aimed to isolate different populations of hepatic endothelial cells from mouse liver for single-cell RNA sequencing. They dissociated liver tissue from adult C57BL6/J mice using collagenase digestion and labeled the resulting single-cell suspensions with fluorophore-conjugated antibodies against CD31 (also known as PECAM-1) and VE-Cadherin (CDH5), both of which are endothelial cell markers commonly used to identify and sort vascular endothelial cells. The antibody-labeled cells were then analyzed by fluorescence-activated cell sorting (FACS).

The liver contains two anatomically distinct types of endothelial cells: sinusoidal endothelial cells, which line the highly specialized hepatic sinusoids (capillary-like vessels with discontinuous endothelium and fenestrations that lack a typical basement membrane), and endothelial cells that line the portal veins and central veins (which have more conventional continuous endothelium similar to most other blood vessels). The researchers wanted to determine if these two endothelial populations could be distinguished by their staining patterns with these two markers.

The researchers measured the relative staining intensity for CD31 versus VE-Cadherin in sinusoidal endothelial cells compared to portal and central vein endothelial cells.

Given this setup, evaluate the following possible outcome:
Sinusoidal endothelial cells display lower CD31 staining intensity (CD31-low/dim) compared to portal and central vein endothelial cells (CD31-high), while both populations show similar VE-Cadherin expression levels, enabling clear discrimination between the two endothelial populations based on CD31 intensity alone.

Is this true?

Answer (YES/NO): NO